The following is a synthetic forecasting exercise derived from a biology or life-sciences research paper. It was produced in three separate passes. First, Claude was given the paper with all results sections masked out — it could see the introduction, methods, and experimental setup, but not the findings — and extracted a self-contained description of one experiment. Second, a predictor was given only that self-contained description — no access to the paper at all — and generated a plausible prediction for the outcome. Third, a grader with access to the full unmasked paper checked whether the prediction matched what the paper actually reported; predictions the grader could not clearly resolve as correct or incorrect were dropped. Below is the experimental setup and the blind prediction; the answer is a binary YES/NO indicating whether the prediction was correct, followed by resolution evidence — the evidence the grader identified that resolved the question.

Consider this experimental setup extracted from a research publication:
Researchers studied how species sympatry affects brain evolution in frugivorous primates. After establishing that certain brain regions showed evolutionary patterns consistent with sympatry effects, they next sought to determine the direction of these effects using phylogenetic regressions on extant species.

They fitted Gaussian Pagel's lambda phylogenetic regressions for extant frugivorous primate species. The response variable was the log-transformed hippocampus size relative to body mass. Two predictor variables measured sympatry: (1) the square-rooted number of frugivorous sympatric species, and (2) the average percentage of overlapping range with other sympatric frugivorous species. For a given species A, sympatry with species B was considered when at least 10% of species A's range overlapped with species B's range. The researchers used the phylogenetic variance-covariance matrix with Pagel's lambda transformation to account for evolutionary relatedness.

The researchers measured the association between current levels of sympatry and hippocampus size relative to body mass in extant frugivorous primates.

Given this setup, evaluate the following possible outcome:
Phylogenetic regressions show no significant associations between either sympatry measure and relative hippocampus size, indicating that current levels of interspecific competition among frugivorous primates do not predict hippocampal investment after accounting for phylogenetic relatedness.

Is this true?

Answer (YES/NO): NO